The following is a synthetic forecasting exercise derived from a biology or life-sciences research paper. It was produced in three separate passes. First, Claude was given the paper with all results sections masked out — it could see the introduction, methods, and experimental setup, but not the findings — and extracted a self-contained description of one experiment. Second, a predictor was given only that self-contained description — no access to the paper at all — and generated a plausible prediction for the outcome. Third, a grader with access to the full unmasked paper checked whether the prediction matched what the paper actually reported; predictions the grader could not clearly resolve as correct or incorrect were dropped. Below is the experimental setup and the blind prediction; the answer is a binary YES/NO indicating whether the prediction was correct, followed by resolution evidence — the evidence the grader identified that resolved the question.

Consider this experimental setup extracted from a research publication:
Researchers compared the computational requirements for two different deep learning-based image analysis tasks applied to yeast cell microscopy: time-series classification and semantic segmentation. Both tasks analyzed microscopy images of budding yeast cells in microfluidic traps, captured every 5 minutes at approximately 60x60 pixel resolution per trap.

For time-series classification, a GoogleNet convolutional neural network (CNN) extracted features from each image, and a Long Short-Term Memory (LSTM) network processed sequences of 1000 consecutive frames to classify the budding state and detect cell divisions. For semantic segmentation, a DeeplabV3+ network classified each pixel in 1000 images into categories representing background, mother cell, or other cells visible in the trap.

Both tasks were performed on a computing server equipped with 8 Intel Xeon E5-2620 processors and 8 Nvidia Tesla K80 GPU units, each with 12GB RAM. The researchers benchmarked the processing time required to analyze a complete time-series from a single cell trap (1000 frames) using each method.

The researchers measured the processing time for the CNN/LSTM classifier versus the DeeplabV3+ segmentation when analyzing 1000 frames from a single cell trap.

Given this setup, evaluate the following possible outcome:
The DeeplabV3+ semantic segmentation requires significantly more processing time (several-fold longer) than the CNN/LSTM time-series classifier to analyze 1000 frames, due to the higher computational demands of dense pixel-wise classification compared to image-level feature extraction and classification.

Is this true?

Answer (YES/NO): YES